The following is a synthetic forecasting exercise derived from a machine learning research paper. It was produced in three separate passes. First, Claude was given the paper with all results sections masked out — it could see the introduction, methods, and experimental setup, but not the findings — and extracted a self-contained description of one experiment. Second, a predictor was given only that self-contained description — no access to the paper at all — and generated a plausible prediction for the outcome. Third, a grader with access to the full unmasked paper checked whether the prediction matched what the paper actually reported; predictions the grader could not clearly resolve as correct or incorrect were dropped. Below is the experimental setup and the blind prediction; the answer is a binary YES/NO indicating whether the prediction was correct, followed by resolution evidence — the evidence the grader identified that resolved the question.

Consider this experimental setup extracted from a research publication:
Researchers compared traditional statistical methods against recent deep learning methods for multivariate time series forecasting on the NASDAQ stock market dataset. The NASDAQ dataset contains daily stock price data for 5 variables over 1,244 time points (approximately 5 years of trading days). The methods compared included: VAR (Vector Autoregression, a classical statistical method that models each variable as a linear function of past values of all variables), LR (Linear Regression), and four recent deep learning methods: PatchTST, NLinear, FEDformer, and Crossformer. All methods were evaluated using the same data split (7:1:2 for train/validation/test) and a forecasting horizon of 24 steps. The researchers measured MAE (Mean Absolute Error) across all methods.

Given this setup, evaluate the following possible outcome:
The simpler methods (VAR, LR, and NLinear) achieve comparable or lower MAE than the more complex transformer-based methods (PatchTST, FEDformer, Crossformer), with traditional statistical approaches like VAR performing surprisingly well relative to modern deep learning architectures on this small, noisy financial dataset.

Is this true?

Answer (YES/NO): NO